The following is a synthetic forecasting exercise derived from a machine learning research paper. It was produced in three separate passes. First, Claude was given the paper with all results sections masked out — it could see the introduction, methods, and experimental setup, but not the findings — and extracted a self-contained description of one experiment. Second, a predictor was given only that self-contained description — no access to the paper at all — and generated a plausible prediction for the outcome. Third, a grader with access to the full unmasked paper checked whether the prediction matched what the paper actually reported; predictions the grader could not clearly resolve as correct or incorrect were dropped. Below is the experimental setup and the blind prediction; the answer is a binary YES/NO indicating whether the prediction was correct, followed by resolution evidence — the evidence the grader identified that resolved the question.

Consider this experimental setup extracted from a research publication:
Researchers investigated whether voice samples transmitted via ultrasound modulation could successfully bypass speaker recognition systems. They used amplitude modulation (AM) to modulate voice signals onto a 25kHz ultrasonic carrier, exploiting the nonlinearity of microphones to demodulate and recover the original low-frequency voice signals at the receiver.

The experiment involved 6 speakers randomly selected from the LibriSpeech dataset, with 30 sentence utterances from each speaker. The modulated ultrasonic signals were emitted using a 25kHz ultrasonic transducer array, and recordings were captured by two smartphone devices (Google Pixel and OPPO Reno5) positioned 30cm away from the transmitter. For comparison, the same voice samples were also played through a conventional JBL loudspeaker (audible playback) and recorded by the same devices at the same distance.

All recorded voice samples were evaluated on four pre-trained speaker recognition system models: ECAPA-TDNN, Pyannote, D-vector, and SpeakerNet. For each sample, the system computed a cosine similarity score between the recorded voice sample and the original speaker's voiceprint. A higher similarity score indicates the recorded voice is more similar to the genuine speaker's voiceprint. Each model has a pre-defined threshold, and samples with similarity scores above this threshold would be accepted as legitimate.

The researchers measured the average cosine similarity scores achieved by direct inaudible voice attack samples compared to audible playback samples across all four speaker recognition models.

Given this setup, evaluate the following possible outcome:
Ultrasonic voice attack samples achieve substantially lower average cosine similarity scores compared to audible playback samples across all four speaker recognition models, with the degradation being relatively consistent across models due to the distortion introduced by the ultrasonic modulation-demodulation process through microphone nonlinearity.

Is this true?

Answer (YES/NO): YES